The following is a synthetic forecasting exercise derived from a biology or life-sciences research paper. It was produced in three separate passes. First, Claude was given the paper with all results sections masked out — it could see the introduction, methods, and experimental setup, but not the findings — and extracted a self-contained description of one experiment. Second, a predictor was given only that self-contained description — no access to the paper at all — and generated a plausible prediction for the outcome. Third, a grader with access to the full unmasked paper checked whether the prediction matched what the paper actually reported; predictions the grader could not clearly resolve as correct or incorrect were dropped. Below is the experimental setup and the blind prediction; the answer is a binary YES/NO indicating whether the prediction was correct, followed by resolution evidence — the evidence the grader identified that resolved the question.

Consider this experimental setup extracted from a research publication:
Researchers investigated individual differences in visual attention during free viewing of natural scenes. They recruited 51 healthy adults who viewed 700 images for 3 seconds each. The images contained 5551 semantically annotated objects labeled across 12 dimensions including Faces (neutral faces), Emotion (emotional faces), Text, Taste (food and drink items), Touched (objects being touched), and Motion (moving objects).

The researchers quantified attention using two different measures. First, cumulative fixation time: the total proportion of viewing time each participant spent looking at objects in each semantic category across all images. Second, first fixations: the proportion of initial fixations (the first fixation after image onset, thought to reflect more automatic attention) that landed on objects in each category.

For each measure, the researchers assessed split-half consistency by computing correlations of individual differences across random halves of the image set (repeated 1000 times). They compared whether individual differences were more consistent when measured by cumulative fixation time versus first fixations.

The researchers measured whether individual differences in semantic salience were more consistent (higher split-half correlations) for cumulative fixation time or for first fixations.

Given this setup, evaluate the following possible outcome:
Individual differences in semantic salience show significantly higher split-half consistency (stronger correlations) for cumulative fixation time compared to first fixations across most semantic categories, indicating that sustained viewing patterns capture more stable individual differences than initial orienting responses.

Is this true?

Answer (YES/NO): NO